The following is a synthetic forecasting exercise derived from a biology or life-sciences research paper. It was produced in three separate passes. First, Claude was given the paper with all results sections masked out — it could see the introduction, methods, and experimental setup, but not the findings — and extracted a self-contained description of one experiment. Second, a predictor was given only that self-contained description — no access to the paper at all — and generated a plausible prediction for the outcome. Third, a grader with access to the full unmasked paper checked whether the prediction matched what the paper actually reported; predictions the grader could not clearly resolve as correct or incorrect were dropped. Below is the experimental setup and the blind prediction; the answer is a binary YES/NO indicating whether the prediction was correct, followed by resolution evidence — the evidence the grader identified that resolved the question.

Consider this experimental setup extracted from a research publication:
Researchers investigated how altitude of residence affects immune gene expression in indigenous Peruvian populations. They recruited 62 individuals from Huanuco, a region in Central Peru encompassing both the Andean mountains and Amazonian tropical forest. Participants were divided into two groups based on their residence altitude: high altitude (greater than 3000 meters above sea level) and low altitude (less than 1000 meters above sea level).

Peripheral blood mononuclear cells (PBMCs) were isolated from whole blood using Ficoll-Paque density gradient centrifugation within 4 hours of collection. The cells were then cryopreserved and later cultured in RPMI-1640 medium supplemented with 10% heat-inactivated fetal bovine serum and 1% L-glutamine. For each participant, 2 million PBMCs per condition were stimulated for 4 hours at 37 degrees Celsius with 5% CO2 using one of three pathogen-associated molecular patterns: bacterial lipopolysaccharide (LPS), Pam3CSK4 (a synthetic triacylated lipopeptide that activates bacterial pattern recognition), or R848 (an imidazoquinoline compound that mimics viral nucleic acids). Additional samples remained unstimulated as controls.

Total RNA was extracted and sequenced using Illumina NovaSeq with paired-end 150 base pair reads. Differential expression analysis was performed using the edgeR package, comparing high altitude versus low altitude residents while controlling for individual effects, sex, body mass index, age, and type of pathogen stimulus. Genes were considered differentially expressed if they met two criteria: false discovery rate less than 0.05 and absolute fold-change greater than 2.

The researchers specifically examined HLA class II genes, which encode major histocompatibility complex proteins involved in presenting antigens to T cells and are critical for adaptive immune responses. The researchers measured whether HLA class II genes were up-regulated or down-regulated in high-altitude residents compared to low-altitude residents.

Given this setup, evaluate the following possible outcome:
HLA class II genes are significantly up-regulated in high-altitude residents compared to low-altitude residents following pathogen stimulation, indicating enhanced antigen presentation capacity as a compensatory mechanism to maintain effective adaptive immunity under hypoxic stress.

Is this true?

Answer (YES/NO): YES